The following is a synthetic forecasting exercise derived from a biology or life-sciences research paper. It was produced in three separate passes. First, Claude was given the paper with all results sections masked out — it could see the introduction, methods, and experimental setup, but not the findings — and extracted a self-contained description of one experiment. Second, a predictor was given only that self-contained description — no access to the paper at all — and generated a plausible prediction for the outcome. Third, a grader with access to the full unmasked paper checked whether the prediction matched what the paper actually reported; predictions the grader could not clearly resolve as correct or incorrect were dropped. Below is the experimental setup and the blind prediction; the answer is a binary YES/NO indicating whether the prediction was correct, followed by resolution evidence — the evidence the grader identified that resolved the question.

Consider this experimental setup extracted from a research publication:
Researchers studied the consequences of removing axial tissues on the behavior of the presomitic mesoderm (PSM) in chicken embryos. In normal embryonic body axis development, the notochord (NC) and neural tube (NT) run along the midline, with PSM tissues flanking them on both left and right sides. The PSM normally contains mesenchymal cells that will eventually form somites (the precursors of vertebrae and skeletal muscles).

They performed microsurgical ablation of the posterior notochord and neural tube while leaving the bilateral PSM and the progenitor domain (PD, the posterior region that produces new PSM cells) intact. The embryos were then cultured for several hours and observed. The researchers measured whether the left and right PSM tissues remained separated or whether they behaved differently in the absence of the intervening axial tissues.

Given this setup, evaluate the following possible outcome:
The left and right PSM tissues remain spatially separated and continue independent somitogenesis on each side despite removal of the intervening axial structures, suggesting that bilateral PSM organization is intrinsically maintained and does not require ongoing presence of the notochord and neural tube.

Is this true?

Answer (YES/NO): NO